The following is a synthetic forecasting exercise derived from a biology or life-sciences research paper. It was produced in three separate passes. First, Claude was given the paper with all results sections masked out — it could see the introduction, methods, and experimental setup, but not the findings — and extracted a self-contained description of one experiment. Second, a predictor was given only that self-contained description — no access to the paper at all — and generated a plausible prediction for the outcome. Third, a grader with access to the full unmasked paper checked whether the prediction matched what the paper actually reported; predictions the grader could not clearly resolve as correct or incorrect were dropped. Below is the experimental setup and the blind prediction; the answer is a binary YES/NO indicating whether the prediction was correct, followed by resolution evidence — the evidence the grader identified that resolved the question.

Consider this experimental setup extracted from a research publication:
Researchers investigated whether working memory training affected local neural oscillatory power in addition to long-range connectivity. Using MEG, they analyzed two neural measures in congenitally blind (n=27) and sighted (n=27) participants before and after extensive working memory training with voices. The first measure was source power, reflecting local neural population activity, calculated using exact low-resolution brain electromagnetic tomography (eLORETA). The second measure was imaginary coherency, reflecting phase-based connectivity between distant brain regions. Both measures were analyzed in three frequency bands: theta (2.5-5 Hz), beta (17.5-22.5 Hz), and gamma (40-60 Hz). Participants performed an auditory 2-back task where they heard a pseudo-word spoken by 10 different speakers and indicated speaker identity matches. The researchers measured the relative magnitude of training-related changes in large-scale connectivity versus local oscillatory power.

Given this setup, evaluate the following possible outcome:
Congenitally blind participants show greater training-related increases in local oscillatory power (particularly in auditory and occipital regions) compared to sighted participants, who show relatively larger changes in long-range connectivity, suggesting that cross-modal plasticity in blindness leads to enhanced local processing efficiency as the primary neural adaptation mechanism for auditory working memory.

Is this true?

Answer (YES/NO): NO